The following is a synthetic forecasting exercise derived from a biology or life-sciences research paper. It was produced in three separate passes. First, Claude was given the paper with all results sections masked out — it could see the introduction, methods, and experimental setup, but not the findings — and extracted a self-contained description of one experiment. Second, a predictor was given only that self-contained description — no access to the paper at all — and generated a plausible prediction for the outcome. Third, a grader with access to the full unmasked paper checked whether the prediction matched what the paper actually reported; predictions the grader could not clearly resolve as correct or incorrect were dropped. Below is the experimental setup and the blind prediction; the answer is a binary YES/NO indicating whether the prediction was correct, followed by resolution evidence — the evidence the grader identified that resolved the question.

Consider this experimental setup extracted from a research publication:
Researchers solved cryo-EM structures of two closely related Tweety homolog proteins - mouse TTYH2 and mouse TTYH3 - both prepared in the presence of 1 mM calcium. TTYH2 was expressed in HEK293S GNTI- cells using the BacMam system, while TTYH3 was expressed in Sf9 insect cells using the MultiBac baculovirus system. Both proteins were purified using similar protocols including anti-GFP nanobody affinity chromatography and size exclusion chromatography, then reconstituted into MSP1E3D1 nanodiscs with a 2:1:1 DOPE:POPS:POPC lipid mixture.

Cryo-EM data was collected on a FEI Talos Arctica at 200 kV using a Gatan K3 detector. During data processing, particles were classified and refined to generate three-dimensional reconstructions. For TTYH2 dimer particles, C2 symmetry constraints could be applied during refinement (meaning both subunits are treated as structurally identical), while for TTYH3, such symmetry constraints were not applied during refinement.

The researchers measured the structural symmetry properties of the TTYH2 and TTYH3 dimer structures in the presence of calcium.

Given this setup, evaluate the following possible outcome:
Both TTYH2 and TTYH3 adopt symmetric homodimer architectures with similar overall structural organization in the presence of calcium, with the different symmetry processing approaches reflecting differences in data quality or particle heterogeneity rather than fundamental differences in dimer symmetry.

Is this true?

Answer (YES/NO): NO